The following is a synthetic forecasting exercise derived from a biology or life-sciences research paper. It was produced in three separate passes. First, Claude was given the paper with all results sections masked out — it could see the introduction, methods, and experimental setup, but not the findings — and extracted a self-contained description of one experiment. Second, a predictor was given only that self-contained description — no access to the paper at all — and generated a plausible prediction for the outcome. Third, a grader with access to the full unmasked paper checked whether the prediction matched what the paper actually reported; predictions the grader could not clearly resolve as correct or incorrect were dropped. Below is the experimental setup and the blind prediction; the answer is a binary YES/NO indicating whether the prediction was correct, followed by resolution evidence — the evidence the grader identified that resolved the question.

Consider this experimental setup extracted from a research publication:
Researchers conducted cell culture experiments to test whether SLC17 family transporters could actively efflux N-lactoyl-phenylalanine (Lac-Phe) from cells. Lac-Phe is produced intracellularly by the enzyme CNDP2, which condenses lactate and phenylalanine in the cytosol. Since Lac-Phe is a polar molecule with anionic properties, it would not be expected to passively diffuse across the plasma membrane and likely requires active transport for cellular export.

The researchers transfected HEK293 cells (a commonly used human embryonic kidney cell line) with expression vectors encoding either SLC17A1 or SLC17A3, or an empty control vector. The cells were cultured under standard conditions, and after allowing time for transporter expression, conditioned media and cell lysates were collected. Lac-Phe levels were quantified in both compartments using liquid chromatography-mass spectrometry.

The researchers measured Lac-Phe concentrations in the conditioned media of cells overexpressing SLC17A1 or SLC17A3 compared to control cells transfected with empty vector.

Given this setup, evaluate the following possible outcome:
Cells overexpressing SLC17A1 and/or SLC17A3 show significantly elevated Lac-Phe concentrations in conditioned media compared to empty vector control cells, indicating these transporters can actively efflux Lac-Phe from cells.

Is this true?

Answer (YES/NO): YES